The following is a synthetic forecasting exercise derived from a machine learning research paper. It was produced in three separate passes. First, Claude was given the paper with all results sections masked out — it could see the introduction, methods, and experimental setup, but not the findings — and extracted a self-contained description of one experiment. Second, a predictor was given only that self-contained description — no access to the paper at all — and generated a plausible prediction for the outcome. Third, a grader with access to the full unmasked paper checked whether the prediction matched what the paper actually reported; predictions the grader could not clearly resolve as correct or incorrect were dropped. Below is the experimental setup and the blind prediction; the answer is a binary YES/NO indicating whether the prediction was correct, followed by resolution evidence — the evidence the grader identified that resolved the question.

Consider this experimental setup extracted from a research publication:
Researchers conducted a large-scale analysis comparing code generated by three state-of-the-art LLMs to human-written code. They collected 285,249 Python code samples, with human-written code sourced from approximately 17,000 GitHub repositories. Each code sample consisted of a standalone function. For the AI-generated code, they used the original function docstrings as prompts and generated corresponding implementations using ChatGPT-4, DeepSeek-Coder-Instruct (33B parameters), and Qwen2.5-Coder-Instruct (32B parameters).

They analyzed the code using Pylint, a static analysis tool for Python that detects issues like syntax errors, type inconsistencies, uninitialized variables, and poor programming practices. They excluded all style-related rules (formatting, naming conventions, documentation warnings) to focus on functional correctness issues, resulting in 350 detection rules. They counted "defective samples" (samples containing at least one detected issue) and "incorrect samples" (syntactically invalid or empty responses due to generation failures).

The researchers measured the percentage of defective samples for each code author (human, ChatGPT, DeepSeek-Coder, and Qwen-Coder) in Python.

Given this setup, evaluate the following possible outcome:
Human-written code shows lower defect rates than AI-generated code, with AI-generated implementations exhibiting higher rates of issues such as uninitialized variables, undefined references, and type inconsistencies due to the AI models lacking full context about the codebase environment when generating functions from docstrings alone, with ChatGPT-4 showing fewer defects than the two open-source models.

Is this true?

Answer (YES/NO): NO